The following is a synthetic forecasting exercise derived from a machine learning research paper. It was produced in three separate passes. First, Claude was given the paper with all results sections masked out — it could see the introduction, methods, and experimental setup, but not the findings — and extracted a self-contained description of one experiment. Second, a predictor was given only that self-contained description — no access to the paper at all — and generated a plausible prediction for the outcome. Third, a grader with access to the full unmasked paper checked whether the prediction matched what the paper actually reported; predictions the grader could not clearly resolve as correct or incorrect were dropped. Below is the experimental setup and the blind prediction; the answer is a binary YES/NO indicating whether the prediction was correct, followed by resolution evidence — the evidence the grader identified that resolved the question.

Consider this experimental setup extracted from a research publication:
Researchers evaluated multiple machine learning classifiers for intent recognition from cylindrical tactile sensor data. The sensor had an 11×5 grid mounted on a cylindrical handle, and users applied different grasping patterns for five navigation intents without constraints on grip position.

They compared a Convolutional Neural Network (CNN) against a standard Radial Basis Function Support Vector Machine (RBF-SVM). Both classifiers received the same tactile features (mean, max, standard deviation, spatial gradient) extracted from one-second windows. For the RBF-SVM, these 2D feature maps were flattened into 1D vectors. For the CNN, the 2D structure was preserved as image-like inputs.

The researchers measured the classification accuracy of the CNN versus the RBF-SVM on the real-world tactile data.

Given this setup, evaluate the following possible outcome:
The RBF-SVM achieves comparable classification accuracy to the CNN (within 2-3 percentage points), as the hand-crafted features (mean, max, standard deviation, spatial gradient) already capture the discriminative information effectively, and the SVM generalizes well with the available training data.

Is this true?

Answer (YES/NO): NO